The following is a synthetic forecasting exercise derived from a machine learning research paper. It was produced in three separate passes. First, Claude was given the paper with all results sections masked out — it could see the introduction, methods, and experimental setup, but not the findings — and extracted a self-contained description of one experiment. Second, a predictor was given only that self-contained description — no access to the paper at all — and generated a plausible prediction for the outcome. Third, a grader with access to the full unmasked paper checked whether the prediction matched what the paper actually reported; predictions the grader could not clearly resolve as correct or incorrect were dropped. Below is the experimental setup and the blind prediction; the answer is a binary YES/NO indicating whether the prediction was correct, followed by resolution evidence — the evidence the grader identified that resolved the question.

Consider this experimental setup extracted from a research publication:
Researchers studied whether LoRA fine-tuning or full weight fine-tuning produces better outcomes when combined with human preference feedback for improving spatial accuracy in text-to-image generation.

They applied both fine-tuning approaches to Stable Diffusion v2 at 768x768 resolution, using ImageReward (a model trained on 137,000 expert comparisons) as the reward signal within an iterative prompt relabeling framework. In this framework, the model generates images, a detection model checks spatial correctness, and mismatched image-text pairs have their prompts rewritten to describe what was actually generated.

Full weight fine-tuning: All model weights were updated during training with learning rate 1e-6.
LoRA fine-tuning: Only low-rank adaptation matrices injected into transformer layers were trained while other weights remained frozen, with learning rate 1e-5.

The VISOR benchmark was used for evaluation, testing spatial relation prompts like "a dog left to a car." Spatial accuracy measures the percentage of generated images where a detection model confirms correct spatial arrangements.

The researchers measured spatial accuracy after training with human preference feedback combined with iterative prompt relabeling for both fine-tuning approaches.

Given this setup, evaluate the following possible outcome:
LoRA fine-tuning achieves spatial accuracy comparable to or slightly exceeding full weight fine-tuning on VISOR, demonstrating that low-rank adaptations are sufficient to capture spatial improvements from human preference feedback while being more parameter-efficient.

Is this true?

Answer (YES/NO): NO